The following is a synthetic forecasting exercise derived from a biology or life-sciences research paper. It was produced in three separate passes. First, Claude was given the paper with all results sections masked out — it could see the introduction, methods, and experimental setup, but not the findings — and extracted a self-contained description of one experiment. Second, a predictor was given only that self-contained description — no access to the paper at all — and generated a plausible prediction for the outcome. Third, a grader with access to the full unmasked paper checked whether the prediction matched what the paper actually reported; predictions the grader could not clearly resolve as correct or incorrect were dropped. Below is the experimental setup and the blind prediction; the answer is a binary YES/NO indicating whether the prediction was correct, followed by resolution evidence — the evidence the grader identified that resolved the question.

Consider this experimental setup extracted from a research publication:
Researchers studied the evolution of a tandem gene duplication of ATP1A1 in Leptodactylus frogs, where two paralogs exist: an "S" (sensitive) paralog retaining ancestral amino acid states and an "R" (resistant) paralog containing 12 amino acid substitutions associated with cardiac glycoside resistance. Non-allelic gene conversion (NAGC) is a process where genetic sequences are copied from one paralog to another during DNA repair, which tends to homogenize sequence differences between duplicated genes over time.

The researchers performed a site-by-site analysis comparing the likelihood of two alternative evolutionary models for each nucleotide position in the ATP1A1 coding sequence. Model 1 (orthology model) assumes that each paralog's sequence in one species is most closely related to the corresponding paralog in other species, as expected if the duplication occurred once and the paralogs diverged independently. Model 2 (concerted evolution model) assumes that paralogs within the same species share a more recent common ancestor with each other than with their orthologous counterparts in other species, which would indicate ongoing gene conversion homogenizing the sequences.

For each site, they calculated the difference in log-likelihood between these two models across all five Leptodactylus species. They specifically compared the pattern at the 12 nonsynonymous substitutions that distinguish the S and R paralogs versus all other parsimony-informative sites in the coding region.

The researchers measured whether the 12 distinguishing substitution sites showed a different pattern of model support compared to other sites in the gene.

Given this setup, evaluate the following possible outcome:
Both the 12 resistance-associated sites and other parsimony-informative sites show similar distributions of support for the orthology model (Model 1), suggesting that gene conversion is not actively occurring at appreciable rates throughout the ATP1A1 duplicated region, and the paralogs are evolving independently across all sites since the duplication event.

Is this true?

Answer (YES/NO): NO